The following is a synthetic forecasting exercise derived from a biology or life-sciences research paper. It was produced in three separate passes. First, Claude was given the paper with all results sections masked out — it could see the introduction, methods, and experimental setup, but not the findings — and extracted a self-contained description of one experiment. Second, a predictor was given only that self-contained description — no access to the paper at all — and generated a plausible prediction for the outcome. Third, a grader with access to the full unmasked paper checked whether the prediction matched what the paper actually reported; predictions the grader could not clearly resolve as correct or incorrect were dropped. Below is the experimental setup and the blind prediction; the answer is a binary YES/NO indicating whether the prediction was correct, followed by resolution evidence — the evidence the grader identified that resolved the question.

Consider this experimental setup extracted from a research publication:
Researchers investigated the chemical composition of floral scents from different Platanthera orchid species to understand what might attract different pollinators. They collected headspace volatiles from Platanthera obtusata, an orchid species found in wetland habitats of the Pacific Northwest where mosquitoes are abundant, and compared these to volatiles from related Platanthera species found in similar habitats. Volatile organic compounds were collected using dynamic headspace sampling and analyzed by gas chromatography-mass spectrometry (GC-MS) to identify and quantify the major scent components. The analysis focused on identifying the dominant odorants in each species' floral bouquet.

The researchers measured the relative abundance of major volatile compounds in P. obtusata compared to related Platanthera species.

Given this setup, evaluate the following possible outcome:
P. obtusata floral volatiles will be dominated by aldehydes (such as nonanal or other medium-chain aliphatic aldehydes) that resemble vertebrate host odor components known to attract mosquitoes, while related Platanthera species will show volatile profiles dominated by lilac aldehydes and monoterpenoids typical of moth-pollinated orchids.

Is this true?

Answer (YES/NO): YES